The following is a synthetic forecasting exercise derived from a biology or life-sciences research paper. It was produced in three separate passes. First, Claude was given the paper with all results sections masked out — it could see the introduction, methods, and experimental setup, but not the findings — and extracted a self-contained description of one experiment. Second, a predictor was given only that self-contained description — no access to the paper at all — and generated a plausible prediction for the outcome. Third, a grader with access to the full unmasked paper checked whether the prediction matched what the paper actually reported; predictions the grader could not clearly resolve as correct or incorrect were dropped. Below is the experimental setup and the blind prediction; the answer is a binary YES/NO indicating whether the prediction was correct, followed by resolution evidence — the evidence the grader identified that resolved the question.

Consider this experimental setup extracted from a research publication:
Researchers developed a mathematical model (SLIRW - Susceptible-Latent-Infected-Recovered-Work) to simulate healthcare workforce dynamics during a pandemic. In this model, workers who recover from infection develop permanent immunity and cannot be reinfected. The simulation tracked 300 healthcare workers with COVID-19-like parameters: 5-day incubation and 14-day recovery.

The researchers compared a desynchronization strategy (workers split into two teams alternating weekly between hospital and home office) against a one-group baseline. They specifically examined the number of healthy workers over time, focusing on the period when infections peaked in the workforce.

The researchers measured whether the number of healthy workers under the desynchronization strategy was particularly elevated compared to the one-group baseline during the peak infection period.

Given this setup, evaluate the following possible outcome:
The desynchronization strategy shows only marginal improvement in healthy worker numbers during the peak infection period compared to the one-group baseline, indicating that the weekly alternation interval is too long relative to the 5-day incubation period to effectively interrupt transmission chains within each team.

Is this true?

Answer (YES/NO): NO